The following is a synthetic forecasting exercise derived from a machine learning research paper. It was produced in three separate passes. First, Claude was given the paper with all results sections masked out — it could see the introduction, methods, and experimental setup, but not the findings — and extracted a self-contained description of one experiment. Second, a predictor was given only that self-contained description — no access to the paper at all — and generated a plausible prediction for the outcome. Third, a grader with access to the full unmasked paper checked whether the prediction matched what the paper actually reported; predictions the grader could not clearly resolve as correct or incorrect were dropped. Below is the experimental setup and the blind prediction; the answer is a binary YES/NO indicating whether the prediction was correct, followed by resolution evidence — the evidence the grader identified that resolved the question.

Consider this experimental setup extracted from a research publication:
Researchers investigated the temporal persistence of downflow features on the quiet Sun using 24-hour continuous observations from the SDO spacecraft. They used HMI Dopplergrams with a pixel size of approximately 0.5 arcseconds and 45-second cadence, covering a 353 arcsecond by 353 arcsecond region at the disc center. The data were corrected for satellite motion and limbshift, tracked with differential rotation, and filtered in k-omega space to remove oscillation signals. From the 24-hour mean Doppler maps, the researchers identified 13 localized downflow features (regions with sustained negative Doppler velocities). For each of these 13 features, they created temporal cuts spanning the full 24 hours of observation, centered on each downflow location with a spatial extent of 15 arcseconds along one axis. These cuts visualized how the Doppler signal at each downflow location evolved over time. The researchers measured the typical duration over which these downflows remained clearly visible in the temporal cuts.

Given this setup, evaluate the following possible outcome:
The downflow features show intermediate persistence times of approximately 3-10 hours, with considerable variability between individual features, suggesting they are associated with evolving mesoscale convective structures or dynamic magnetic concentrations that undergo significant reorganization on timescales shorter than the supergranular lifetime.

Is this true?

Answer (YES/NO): NO